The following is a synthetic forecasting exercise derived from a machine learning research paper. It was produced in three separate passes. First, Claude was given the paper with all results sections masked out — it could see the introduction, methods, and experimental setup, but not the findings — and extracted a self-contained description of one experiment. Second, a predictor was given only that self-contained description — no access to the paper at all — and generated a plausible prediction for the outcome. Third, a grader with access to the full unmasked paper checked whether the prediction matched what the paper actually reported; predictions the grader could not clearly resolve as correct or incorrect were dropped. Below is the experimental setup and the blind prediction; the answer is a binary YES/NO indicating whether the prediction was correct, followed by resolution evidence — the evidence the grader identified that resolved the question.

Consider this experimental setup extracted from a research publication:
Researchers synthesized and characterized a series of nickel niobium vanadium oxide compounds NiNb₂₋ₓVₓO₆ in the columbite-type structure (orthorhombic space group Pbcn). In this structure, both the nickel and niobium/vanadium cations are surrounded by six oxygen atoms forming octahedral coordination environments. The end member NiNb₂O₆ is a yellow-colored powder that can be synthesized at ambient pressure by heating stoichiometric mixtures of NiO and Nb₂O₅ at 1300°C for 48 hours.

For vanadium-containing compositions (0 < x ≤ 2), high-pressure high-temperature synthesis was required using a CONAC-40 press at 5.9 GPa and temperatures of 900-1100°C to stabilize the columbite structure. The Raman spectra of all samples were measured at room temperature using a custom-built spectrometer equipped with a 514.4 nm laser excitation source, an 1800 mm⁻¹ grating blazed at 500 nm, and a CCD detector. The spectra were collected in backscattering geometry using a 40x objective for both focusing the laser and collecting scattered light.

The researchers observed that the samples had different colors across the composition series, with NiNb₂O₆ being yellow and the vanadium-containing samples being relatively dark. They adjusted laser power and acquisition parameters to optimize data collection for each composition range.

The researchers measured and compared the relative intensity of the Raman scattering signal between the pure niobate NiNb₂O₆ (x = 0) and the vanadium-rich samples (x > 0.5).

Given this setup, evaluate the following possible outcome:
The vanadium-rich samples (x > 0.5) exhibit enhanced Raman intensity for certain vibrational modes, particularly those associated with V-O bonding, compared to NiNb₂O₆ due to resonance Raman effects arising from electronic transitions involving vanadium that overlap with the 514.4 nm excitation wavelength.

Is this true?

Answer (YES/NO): NO